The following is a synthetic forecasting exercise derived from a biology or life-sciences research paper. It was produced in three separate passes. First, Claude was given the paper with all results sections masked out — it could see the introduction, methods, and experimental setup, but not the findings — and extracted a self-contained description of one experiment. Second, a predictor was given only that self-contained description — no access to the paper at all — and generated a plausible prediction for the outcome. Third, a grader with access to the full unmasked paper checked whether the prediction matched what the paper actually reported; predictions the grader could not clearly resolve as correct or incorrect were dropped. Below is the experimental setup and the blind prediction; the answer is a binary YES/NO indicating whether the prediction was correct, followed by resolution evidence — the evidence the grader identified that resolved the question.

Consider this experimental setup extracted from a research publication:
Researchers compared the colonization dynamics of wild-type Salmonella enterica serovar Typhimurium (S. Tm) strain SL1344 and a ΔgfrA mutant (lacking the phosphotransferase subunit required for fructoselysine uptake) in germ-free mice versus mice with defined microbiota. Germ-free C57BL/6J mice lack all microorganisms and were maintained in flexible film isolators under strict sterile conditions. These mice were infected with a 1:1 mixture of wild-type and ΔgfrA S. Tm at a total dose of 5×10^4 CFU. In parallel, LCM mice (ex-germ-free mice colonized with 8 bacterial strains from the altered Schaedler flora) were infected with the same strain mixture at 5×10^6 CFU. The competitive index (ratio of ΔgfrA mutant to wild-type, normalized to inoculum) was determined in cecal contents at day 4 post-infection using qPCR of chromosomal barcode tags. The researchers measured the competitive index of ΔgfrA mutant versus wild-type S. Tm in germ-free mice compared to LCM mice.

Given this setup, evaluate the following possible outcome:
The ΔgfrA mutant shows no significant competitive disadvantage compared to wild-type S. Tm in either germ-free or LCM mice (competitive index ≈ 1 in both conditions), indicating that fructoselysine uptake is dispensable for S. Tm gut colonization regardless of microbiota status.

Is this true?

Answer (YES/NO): NO